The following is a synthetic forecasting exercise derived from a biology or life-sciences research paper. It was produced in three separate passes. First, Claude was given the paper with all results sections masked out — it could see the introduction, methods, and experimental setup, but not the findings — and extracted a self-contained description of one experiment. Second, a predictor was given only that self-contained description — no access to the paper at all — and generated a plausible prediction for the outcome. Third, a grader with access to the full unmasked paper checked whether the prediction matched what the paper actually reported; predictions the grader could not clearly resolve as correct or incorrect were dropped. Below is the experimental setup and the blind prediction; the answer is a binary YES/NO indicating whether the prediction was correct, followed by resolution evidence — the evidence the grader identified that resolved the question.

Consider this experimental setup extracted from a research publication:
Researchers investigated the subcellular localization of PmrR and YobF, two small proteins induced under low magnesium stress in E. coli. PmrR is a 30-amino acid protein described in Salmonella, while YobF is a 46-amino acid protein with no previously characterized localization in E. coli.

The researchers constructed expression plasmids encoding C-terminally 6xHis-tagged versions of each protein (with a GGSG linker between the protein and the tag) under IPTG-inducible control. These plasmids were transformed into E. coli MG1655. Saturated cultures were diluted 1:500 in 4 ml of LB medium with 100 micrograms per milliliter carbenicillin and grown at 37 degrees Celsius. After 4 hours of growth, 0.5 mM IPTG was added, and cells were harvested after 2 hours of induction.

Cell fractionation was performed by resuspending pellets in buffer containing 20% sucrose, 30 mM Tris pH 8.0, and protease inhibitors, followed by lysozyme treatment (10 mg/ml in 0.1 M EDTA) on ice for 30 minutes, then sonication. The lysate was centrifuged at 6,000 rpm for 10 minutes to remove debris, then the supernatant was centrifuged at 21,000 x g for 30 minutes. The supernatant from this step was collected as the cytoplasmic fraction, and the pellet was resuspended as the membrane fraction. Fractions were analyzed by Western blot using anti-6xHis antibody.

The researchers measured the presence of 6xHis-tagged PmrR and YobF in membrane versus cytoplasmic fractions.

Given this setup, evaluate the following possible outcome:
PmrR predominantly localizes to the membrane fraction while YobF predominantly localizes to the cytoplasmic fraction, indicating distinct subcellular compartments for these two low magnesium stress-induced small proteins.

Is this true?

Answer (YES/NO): NO